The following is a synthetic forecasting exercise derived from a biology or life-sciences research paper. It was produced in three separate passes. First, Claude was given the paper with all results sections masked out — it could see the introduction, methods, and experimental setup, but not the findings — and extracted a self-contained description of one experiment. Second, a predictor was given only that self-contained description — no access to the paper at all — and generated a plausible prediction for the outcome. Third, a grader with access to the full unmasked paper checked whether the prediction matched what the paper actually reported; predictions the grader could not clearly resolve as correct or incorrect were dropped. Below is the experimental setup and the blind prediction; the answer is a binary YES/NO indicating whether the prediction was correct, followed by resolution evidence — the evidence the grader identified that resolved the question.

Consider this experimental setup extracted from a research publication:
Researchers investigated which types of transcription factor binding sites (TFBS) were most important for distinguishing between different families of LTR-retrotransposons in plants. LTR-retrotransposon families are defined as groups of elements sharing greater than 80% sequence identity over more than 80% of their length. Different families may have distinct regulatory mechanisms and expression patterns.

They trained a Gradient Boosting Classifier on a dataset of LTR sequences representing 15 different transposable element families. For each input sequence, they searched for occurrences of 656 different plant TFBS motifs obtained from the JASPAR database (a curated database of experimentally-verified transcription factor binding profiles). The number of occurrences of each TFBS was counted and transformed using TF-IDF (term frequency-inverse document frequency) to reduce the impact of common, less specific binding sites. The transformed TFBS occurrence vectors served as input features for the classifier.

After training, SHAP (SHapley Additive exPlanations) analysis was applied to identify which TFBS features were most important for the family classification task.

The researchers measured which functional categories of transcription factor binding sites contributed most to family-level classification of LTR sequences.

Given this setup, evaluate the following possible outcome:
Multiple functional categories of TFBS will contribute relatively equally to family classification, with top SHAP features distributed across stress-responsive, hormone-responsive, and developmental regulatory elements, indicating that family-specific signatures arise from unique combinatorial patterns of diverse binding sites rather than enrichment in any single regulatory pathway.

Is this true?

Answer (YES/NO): NO